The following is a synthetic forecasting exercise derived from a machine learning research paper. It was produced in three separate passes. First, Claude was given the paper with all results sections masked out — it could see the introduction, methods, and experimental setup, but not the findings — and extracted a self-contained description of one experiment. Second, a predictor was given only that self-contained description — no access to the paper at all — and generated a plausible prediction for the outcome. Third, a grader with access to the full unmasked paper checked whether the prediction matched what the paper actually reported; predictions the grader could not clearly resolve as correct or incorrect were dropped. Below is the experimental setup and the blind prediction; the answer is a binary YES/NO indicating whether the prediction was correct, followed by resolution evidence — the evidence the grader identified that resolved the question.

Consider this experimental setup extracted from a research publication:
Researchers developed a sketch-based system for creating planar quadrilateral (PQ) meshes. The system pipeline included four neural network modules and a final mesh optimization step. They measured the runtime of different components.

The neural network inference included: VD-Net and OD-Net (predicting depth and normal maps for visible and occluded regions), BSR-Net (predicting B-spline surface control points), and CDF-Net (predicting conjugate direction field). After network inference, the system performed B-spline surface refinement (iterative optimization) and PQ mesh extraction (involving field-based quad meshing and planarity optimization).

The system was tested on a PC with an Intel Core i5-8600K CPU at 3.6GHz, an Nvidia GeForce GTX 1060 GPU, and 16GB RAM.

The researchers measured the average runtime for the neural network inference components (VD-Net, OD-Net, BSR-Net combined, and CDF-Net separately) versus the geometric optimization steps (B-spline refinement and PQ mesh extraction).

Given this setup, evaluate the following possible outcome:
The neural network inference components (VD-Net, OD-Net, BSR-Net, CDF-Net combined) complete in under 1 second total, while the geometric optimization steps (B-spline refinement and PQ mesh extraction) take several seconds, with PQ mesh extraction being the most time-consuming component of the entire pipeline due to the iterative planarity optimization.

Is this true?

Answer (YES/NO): YES